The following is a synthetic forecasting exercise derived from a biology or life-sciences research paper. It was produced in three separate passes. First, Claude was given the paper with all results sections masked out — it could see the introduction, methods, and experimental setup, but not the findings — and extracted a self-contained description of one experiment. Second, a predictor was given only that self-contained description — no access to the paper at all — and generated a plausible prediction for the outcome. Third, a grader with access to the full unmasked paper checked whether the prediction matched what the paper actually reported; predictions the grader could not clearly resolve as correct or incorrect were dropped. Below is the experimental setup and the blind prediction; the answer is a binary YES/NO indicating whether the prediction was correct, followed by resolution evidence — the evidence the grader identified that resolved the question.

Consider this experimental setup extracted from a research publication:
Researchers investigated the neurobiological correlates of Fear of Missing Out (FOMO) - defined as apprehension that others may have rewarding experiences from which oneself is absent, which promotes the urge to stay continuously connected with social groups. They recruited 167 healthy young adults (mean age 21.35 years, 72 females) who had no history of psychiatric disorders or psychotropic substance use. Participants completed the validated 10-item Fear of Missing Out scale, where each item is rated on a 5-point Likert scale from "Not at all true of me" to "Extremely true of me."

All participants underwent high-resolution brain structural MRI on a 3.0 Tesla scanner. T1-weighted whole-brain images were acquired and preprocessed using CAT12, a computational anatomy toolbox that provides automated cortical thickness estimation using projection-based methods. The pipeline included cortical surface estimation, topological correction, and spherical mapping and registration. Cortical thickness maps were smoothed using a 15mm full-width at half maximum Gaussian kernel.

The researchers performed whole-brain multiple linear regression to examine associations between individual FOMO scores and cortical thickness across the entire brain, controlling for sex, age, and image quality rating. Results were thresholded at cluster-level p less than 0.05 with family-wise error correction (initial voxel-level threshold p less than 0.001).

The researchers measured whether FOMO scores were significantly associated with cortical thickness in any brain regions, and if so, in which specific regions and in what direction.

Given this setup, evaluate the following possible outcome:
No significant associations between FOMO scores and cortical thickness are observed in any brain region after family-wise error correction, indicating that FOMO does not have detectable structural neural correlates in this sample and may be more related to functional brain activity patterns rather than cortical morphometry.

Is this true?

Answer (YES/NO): NO